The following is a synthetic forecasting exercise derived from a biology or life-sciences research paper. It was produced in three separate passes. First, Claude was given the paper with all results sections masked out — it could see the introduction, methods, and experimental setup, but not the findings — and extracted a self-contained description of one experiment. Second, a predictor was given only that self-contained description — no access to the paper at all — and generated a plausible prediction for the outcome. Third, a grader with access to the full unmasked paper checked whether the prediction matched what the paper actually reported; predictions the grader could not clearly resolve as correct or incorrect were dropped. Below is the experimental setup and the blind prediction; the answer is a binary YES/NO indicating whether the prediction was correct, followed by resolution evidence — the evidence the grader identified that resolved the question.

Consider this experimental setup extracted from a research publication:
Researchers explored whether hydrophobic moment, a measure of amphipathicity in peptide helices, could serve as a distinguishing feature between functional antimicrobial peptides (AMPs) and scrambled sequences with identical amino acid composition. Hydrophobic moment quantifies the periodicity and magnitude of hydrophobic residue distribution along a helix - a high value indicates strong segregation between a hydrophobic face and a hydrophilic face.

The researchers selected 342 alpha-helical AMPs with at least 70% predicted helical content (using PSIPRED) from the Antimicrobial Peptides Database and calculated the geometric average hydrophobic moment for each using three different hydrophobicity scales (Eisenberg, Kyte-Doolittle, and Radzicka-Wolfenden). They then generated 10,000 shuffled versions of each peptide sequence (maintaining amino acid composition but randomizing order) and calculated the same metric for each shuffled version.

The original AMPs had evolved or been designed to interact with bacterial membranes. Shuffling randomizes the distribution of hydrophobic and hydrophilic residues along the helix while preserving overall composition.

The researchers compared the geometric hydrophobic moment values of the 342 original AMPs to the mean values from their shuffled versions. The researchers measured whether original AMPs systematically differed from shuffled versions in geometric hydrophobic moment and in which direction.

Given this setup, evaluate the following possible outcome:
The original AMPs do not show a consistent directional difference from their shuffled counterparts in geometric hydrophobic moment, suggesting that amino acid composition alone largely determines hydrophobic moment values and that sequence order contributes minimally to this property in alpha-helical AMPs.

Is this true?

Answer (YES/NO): NO